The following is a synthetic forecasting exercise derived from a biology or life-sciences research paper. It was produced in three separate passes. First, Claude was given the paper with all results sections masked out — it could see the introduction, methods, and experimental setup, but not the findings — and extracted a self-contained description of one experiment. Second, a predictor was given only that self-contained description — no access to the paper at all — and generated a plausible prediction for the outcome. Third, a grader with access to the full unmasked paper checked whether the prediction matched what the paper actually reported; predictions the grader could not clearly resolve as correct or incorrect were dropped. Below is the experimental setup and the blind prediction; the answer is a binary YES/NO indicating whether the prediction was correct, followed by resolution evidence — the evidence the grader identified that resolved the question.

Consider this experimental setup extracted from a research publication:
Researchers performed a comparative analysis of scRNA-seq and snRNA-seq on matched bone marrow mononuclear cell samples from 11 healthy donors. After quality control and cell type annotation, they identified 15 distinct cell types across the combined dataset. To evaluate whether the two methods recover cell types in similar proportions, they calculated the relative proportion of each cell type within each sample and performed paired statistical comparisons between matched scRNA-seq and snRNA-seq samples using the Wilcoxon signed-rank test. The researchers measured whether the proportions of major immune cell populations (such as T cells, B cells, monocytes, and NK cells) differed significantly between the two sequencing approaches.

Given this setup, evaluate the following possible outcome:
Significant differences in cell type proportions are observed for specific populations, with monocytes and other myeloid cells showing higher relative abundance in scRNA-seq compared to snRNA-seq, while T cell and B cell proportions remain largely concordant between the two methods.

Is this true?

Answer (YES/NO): NO